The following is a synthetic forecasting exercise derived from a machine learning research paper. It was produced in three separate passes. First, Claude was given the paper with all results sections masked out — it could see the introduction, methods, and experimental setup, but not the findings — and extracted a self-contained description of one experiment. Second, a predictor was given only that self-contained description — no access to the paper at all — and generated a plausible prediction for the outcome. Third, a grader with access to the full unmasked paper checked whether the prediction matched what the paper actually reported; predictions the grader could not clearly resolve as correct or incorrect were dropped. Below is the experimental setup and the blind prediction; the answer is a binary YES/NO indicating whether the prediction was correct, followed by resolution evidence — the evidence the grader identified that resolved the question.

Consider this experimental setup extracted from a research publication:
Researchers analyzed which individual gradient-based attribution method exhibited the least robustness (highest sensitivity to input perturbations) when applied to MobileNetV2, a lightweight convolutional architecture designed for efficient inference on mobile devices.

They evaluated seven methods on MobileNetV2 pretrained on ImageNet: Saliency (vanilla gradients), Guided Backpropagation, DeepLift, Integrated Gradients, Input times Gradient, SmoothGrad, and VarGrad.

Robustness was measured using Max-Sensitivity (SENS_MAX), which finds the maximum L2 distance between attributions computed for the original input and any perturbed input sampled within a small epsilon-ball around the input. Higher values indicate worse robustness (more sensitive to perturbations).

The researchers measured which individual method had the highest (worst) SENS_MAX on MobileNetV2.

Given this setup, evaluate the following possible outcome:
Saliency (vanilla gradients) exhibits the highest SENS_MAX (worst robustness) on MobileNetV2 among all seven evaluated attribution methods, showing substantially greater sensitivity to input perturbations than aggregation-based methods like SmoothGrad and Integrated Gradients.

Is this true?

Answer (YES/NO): NO